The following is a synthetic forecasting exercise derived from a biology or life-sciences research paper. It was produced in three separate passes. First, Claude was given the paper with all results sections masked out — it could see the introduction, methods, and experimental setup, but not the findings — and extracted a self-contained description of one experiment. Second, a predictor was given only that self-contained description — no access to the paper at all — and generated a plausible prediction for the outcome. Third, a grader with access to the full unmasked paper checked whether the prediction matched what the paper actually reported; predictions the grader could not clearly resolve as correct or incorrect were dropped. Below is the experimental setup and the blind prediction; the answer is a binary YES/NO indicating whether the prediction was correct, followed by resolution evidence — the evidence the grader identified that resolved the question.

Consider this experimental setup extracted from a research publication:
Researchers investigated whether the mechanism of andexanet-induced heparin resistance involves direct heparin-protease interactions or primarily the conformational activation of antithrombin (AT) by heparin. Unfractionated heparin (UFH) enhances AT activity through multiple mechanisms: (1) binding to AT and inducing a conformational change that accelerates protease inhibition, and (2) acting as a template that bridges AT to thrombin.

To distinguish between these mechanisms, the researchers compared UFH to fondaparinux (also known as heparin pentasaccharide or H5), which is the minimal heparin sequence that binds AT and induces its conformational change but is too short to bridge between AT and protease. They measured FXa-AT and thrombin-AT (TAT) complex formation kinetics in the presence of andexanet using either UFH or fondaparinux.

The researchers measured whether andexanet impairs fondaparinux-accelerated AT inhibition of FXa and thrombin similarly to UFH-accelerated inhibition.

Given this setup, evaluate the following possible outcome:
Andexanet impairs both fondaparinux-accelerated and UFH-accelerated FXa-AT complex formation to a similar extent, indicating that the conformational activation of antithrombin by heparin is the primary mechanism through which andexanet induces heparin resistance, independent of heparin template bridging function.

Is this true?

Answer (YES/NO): YES